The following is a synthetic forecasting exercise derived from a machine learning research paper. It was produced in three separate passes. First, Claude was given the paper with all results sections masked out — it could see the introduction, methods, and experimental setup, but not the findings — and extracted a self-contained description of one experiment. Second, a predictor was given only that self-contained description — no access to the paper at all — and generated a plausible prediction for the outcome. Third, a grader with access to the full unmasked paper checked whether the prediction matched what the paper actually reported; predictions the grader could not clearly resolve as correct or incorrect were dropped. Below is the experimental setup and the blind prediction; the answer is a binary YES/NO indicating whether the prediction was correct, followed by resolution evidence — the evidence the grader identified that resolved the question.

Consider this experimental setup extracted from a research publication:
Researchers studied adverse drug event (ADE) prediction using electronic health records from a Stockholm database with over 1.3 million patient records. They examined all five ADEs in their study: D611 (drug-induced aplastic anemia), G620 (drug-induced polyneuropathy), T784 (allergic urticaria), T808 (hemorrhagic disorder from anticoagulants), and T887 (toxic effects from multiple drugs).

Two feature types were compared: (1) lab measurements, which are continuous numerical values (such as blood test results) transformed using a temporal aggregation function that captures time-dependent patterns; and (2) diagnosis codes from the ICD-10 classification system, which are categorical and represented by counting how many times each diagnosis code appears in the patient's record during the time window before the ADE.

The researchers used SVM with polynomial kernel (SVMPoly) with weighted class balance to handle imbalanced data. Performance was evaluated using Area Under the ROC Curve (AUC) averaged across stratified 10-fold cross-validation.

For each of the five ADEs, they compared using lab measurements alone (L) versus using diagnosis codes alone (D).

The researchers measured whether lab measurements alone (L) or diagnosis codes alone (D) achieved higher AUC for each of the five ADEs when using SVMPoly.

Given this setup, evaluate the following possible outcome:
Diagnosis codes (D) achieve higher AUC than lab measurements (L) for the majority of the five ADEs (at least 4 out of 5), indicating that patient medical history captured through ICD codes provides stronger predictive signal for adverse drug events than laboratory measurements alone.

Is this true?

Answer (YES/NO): NO